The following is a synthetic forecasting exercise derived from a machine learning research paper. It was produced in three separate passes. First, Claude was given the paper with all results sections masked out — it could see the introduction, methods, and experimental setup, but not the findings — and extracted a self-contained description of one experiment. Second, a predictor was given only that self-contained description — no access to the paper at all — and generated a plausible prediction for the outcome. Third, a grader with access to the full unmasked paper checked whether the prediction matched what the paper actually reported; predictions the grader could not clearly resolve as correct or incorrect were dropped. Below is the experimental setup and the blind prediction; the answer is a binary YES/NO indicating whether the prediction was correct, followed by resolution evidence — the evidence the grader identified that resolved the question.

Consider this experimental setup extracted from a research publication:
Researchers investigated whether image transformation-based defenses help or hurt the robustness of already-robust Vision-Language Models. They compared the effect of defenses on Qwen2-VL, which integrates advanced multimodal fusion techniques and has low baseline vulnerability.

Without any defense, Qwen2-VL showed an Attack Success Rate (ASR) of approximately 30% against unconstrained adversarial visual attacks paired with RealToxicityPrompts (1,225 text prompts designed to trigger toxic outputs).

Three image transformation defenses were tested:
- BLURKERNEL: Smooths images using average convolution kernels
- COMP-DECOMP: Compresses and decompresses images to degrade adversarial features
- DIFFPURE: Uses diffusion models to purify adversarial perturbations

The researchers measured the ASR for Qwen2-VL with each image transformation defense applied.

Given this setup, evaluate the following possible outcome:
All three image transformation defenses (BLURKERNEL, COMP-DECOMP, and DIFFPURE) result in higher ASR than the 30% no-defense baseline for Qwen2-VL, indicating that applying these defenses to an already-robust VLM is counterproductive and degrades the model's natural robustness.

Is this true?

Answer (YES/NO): YES